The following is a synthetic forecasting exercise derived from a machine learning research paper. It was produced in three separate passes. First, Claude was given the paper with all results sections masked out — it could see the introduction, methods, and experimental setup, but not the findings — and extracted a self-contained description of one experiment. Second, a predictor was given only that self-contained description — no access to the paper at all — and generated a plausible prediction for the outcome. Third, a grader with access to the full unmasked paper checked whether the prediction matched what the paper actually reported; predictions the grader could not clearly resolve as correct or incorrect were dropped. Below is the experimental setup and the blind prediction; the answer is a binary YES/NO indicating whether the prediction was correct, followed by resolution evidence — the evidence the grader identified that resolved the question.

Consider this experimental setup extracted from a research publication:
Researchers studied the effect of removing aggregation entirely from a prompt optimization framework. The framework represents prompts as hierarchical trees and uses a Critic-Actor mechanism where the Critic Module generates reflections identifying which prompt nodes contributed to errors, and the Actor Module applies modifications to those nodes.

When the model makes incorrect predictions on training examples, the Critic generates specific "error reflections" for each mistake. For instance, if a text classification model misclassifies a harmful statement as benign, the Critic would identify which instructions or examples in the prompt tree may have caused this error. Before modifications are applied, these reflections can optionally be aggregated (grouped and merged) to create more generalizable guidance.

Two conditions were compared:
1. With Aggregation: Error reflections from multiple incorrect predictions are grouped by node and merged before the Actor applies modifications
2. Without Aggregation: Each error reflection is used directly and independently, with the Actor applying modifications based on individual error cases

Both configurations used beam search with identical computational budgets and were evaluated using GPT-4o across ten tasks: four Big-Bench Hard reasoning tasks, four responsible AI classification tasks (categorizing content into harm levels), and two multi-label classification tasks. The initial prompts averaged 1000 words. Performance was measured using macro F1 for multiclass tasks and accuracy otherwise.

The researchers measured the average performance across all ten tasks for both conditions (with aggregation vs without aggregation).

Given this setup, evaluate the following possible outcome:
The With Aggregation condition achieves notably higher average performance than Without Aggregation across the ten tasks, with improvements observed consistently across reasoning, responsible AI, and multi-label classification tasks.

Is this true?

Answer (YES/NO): NO